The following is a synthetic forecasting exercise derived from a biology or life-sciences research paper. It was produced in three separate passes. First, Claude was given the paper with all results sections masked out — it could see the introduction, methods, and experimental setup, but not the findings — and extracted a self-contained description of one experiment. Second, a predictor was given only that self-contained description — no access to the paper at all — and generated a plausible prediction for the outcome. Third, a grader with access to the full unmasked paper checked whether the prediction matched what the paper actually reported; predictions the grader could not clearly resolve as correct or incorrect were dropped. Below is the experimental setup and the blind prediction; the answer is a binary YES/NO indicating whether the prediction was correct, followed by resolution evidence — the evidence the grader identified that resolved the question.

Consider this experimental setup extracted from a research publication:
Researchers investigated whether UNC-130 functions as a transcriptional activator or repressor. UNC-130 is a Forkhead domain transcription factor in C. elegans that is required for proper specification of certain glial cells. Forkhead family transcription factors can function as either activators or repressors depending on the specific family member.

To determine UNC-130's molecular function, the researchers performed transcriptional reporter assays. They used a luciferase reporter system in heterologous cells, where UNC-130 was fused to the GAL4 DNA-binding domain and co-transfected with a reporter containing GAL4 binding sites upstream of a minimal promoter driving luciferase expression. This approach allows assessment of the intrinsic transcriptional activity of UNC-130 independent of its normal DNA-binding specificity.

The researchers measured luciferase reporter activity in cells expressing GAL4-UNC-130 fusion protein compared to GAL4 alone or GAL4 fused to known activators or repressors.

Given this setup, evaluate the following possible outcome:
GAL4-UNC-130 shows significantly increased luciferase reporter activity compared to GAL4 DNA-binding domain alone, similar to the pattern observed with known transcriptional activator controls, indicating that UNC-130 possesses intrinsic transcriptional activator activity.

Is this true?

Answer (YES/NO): NO